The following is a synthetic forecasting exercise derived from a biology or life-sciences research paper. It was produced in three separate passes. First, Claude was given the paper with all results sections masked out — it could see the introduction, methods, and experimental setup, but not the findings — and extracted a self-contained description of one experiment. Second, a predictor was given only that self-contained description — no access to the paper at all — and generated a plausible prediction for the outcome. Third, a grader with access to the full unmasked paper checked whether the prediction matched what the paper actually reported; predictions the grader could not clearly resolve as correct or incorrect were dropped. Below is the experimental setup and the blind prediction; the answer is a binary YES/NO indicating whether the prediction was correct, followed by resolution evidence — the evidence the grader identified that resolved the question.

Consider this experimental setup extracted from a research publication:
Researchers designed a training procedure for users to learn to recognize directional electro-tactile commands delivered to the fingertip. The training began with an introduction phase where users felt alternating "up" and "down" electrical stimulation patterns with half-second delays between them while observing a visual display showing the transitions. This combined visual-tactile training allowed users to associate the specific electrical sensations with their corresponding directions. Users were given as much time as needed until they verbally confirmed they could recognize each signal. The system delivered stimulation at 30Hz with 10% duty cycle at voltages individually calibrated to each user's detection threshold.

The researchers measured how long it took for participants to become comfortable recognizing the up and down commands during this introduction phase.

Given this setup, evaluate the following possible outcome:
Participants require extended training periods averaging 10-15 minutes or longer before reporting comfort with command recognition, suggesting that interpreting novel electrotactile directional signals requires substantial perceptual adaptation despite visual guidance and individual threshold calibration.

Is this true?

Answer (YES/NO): NO